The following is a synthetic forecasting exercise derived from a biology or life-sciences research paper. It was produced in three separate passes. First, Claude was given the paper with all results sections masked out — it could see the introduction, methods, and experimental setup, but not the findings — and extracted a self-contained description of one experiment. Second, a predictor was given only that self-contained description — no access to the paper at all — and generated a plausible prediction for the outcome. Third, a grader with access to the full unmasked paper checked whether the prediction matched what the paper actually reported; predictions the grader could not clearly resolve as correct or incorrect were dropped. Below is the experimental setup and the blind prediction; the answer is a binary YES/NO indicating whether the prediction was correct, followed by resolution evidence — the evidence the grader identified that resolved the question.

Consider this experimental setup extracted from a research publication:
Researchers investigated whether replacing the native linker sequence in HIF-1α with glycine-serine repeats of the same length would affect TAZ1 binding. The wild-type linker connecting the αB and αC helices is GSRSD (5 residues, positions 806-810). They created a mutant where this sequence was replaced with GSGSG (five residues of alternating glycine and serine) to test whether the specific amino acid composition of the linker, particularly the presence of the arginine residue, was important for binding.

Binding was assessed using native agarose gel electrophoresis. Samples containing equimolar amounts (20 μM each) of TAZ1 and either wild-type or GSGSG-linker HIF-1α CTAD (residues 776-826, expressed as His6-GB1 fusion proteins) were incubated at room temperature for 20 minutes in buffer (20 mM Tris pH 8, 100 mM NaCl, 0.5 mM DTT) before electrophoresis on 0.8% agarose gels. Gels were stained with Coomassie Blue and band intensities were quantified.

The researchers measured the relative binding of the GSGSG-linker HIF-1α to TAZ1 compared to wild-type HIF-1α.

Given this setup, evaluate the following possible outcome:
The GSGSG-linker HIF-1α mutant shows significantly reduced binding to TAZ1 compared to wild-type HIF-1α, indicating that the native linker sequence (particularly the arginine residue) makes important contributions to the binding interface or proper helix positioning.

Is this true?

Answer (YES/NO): NO